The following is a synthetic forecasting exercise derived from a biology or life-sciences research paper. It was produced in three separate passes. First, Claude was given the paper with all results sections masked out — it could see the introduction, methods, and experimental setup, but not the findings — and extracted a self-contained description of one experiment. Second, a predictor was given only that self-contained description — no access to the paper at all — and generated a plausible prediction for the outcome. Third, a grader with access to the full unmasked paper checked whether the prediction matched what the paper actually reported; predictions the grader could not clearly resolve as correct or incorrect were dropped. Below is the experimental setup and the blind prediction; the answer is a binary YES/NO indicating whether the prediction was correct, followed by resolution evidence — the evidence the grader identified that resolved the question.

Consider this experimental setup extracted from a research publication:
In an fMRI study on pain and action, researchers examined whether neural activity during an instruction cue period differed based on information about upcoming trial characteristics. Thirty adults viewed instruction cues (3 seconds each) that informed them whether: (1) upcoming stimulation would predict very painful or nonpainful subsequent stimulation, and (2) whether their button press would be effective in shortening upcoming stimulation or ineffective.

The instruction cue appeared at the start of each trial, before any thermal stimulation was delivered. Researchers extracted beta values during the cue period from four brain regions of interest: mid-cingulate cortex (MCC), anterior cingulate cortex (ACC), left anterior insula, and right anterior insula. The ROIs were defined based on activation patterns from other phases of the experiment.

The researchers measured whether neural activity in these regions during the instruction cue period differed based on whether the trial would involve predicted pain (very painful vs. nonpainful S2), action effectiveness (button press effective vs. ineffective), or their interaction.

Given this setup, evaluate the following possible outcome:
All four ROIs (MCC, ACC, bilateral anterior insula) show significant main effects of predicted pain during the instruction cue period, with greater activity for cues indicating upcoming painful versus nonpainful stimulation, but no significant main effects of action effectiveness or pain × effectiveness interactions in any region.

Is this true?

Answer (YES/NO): NO